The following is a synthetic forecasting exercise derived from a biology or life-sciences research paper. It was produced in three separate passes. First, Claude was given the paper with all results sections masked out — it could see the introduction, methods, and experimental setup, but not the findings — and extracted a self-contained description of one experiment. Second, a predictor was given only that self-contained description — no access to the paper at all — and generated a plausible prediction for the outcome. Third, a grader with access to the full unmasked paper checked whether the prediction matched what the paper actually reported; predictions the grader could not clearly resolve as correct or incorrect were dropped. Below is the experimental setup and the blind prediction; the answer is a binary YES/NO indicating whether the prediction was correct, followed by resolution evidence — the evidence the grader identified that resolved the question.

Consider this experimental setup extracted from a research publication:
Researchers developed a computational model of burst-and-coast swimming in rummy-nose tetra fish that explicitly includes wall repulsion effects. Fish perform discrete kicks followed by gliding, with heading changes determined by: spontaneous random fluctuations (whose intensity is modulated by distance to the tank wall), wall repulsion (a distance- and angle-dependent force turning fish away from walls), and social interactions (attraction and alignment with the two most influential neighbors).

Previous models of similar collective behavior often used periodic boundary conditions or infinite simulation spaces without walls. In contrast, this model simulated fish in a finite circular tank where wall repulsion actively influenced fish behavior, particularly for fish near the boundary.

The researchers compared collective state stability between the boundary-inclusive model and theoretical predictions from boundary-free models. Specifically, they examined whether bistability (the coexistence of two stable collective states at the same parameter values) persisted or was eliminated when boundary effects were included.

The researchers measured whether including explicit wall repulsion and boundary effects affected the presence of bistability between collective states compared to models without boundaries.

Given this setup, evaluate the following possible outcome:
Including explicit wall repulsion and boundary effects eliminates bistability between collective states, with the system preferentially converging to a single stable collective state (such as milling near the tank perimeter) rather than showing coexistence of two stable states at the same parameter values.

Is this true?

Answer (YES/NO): NO